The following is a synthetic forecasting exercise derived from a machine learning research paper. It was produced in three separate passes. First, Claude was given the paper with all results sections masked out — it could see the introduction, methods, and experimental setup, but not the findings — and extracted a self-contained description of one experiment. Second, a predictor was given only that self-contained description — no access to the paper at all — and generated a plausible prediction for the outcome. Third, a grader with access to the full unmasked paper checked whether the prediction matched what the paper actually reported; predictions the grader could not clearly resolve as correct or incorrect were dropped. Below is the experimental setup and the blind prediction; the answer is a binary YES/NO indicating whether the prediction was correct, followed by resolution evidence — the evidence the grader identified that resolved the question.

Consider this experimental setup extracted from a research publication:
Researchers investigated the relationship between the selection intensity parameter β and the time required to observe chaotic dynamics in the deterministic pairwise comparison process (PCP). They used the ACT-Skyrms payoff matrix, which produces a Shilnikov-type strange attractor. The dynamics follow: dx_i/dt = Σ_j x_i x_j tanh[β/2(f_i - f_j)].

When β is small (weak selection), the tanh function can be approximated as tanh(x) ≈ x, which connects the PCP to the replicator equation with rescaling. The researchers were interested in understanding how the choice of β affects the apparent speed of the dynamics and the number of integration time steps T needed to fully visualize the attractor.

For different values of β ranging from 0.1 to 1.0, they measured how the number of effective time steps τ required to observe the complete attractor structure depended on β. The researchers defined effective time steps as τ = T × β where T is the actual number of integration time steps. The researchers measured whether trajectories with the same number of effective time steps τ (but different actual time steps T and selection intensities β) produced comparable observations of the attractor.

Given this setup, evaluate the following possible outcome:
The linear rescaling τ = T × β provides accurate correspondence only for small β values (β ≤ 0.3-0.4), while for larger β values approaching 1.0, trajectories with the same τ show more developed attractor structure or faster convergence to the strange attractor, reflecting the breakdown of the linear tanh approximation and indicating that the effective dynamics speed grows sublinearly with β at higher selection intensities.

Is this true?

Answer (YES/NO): NO